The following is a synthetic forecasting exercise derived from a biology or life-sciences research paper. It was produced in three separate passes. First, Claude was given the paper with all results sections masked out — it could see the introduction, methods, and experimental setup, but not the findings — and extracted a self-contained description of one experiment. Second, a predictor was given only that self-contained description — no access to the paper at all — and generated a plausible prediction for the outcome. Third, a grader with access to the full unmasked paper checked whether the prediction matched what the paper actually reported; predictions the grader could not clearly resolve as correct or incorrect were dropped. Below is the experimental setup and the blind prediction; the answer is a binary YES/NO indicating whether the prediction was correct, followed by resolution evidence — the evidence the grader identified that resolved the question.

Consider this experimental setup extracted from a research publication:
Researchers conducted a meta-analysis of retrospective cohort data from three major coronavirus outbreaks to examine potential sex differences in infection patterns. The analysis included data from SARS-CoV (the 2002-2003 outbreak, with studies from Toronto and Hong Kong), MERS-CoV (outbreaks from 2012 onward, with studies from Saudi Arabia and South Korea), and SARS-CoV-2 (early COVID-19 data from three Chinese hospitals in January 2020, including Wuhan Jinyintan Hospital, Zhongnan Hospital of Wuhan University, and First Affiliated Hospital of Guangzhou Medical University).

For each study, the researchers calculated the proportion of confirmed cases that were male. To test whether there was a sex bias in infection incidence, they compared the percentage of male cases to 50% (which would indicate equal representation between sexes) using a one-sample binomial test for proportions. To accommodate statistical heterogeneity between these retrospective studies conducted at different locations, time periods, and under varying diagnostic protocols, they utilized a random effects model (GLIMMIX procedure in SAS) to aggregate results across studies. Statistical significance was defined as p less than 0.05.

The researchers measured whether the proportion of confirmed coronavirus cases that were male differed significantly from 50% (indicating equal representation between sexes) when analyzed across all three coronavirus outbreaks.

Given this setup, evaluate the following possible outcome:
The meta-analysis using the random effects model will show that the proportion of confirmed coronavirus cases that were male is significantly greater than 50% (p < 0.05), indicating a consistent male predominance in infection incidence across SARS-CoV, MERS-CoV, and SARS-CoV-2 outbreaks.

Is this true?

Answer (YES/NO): NO